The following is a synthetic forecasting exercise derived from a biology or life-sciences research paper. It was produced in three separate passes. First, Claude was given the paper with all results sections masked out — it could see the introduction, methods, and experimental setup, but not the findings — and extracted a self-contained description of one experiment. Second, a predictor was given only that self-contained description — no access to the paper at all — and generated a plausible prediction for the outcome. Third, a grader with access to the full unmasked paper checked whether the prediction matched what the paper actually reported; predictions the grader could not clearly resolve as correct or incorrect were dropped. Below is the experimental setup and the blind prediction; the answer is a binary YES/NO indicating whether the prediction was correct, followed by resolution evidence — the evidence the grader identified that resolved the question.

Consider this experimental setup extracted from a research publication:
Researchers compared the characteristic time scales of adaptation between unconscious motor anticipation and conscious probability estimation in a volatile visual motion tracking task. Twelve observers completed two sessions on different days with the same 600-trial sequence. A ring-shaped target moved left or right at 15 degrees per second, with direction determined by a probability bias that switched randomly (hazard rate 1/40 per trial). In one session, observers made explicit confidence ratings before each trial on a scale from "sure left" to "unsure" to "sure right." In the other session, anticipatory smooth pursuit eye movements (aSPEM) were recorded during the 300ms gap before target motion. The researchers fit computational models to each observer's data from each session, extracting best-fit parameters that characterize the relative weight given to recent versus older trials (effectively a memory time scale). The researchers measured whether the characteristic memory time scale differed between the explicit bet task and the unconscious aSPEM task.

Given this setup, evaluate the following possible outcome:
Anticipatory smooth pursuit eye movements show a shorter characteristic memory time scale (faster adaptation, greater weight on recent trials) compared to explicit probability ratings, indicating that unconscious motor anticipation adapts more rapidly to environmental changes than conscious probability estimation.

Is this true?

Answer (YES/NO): YES